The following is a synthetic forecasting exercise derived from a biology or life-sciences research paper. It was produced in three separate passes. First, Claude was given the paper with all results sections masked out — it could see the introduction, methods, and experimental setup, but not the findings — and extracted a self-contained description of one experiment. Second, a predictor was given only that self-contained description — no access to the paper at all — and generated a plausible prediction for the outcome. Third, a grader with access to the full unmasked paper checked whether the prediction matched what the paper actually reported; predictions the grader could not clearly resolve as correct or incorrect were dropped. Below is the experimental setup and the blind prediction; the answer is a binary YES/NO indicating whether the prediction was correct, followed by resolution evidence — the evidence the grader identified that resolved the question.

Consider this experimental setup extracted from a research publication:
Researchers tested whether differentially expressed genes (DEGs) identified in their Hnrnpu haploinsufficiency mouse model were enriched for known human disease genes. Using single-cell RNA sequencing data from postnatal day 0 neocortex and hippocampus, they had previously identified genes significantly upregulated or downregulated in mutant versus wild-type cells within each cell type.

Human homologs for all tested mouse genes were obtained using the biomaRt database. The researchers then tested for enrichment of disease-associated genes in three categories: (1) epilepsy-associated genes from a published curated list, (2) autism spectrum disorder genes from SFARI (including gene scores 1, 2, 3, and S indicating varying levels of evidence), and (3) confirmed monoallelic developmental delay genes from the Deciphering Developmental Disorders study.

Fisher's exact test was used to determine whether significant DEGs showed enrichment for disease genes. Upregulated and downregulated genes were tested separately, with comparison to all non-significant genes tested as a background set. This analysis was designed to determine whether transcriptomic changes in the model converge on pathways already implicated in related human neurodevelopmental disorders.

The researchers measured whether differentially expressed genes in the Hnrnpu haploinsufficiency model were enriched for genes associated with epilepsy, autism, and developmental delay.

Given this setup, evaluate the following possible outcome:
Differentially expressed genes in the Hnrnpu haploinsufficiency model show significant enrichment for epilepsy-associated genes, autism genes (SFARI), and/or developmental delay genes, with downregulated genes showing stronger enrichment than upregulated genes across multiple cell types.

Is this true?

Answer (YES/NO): YES